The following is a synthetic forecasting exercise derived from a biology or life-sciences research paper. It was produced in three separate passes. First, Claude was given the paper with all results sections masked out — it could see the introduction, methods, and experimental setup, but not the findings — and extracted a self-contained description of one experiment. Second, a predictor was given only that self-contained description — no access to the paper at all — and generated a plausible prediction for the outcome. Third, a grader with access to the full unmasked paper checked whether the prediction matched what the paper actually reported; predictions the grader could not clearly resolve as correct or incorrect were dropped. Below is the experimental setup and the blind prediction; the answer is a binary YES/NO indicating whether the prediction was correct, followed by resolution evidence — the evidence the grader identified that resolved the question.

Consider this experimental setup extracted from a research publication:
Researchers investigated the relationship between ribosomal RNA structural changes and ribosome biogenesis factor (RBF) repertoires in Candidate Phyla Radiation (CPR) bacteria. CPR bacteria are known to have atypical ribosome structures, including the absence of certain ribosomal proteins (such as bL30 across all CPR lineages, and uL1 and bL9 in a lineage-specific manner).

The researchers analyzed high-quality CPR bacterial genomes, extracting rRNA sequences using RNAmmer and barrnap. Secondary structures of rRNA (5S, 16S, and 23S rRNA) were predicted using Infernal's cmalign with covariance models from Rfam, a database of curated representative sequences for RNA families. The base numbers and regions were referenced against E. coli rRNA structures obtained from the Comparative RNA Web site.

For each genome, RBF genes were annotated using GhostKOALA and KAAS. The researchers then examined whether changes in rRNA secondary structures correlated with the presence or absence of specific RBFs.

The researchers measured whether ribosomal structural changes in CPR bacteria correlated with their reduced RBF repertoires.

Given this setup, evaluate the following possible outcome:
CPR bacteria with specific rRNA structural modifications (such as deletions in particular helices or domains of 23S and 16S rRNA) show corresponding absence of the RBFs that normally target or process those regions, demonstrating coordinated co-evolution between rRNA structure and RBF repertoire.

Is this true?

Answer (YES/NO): YES